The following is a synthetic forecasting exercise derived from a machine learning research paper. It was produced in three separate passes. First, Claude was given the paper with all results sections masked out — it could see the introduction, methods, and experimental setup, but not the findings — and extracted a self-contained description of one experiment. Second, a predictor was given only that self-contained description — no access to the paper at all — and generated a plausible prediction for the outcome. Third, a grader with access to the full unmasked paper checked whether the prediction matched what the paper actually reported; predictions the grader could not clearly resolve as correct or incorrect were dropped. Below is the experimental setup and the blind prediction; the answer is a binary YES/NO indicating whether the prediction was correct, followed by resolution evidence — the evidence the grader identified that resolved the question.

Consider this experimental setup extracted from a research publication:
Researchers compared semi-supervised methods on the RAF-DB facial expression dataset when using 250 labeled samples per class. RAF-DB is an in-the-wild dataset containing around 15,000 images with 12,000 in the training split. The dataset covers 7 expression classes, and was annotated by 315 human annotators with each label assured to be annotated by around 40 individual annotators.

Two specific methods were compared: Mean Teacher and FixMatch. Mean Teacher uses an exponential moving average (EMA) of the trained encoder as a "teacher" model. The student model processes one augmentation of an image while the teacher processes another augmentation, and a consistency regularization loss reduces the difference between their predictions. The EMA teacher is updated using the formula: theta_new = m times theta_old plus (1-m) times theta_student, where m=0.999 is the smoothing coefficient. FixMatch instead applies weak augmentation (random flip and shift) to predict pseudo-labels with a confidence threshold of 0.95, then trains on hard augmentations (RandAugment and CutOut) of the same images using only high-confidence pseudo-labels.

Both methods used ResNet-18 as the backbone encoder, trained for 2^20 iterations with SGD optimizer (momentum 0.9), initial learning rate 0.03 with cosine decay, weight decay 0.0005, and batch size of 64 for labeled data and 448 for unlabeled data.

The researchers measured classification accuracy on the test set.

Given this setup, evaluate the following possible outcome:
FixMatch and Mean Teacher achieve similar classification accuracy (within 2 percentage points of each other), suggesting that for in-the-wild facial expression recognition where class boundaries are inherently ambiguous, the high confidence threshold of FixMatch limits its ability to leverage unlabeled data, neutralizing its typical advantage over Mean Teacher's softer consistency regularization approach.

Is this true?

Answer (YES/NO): YES